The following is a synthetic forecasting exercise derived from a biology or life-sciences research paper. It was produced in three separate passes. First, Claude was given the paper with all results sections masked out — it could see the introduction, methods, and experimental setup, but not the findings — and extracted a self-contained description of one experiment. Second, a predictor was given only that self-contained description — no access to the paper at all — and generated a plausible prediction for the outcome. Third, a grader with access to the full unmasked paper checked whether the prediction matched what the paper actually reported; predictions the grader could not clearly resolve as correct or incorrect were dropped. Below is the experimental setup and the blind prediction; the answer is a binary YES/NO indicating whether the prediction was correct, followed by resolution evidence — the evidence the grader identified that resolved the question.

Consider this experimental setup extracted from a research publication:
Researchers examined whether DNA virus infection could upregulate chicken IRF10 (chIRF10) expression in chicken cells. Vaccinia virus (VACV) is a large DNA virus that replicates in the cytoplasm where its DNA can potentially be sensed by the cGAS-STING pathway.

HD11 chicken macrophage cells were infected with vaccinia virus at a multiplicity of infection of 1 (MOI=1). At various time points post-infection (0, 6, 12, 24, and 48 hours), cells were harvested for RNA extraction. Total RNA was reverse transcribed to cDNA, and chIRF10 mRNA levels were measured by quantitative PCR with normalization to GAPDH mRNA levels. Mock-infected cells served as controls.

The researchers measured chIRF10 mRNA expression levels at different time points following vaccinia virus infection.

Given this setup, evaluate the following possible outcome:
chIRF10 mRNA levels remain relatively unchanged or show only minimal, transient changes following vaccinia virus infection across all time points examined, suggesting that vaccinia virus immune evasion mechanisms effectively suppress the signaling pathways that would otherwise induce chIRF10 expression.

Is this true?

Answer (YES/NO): NO